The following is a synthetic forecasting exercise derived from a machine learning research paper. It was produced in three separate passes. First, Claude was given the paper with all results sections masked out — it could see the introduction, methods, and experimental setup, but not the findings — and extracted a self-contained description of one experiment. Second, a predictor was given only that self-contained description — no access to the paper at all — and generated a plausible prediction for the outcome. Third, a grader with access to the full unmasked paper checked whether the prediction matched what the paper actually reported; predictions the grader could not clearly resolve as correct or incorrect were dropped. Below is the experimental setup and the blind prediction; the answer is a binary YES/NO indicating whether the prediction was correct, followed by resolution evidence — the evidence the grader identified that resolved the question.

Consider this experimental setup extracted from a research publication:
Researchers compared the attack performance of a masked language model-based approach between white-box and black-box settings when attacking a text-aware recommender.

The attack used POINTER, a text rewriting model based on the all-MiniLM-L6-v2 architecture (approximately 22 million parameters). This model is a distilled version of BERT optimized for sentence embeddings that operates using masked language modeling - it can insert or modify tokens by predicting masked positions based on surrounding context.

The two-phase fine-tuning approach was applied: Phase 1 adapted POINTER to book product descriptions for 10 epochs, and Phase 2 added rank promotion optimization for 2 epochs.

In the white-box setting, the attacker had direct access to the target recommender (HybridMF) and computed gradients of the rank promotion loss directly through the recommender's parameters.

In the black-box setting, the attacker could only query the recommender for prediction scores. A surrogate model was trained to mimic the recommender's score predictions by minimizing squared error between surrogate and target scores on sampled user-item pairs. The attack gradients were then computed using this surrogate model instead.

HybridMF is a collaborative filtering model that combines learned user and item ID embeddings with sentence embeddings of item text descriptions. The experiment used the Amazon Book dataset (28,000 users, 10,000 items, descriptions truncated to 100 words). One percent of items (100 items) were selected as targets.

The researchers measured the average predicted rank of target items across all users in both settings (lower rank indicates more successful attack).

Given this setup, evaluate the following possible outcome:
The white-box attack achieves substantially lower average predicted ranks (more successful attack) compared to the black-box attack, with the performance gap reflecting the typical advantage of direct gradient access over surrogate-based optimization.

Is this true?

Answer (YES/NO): NO